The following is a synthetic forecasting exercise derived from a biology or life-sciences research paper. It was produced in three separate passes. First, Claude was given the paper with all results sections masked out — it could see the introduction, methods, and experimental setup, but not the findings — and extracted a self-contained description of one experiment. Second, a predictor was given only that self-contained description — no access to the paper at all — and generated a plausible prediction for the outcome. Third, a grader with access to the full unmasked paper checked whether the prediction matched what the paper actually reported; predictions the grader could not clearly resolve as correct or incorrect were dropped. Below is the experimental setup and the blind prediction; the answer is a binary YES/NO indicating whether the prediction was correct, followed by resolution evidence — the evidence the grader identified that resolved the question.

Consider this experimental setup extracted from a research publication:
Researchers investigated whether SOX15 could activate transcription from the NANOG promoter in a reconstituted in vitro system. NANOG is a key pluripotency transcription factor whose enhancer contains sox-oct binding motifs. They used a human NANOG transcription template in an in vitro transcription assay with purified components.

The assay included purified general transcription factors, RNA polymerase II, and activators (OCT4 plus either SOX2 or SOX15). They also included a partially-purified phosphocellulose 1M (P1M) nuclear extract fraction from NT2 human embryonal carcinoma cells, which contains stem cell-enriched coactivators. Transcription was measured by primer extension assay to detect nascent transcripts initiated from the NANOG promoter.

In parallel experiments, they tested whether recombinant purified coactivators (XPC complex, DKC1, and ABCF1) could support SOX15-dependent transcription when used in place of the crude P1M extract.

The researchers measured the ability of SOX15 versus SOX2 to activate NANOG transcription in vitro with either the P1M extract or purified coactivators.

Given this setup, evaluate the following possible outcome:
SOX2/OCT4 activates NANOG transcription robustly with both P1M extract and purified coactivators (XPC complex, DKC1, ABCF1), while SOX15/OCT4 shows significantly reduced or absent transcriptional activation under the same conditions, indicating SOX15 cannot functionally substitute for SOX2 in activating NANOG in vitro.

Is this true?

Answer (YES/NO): NO